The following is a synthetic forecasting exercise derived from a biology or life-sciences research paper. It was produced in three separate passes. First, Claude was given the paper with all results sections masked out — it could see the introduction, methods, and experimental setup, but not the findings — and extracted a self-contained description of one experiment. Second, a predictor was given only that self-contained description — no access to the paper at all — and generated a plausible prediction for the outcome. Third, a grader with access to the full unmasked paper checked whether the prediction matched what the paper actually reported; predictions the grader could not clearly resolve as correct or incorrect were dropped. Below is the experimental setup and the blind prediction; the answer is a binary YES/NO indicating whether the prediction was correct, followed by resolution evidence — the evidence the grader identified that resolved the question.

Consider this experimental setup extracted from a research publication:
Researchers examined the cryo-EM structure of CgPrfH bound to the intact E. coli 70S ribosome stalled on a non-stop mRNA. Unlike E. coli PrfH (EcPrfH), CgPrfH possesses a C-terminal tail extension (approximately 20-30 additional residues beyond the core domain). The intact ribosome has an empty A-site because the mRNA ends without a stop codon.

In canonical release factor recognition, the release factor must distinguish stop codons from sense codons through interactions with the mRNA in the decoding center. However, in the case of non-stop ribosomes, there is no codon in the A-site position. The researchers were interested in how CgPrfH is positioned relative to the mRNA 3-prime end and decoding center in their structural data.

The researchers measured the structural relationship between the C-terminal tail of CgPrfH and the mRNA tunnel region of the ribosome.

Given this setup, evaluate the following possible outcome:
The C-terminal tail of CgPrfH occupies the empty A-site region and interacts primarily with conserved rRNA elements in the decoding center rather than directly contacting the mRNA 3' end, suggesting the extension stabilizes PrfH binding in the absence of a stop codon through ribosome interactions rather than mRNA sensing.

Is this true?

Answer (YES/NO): NO